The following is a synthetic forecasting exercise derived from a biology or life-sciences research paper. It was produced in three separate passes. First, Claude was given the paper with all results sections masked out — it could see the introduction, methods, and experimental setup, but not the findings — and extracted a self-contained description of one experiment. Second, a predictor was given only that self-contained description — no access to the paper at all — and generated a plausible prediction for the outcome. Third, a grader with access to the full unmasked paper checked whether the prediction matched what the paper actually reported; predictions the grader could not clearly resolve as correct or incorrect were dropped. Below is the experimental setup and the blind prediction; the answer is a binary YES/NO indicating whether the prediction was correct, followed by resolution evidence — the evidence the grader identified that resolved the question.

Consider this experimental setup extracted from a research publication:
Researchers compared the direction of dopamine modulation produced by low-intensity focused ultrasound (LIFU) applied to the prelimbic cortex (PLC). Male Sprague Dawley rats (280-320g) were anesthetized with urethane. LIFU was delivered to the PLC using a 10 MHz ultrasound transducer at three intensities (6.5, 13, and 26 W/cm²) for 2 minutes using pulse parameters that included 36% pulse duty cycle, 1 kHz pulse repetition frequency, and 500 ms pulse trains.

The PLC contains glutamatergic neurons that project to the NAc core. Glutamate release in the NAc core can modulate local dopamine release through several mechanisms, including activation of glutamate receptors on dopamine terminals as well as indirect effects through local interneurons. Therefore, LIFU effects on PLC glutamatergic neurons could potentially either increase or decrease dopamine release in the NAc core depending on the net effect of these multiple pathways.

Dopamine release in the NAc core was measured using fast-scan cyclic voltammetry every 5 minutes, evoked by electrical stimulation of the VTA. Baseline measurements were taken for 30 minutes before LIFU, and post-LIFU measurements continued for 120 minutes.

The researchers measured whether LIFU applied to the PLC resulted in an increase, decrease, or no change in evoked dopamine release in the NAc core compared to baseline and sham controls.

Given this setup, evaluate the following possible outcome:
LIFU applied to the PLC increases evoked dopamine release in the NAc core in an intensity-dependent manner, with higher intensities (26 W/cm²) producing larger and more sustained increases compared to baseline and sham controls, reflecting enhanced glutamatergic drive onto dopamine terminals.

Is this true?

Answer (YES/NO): NO